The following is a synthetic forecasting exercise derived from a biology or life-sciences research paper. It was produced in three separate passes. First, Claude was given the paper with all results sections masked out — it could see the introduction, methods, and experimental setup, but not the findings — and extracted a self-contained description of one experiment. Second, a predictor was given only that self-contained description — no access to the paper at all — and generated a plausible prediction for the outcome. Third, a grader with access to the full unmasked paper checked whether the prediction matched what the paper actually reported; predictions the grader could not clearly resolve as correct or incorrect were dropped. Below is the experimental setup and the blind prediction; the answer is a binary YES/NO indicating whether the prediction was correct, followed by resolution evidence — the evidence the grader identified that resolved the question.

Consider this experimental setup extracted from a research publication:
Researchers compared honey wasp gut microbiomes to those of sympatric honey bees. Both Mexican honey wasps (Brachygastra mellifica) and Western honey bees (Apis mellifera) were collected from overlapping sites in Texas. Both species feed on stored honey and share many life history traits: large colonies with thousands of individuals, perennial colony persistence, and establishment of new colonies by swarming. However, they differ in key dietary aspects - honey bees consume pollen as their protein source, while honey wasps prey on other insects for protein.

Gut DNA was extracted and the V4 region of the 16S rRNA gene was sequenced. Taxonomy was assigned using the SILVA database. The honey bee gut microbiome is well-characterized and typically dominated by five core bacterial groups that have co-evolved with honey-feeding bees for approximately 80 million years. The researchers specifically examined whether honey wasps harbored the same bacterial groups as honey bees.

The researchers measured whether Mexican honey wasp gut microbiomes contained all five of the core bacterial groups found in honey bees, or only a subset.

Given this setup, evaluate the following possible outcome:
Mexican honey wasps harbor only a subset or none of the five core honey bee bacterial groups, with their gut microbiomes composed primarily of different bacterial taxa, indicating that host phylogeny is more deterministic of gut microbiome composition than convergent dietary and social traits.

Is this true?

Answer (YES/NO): NO